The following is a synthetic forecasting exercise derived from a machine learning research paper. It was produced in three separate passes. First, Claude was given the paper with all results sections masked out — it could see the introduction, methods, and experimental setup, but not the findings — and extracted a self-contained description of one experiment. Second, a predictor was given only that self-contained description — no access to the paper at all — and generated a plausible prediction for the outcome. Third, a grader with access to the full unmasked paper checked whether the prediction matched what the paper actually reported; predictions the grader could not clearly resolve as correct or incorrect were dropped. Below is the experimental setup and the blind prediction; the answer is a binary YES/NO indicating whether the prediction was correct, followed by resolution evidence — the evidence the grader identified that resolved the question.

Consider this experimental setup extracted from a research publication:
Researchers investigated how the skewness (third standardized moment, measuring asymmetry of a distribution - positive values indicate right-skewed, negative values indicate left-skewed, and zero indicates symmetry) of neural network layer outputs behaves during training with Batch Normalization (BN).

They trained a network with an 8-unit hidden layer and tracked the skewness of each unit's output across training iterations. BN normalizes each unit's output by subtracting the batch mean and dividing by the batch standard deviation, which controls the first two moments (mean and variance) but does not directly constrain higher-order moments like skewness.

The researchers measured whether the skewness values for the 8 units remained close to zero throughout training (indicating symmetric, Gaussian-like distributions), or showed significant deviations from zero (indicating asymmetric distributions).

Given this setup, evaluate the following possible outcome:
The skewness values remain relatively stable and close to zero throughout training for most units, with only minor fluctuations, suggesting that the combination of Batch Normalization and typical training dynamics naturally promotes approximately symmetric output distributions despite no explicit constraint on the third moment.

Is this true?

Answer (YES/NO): NO